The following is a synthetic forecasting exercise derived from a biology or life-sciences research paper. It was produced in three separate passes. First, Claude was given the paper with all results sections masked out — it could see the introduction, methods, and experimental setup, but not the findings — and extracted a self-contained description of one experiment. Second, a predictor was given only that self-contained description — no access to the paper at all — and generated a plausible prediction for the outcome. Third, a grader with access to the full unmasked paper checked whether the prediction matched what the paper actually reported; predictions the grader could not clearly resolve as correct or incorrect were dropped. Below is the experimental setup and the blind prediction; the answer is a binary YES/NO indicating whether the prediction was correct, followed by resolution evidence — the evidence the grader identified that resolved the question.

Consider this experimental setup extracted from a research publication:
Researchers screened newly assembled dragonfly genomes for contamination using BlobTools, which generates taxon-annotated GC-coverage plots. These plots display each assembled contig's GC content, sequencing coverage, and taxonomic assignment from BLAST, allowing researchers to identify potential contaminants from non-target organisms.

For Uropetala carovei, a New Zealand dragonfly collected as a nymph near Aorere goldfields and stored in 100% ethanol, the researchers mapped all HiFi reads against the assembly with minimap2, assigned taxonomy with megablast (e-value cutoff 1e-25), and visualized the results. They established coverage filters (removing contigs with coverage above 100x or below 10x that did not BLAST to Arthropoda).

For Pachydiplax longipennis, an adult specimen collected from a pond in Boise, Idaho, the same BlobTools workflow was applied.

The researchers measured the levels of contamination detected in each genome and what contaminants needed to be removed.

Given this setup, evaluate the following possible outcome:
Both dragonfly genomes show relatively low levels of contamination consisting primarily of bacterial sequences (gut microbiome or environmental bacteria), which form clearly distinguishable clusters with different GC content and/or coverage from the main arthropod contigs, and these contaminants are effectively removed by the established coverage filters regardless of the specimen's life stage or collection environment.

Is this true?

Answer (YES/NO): NO